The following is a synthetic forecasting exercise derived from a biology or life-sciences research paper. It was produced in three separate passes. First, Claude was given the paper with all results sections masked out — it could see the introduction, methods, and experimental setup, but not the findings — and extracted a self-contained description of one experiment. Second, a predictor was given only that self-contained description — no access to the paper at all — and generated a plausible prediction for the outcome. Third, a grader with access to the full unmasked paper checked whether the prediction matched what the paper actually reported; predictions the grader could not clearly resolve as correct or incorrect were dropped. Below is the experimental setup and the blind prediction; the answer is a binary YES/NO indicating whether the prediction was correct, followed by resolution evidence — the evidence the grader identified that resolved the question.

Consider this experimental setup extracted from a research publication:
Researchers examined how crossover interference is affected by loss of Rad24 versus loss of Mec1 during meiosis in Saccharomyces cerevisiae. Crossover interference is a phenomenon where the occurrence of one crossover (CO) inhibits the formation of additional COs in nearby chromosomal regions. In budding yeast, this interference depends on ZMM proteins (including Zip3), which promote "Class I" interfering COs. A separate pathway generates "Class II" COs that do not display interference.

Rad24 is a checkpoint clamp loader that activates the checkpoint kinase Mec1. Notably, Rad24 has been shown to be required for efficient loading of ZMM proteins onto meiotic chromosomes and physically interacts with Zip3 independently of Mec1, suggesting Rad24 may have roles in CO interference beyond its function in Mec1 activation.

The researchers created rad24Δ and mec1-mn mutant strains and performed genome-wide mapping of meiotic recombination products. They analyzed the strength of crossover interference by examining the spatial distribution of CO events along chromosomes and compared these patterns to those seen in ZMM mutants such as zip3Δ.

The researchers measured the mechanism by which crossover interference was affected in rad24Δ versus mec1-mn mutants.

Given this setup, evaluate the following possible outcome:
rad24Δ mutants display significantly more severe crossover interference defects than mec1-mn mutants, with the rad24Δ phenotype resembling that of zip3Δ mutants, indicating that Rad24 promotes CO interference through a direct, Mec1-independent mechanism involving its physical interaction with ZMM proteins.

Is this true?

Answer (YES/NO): NO